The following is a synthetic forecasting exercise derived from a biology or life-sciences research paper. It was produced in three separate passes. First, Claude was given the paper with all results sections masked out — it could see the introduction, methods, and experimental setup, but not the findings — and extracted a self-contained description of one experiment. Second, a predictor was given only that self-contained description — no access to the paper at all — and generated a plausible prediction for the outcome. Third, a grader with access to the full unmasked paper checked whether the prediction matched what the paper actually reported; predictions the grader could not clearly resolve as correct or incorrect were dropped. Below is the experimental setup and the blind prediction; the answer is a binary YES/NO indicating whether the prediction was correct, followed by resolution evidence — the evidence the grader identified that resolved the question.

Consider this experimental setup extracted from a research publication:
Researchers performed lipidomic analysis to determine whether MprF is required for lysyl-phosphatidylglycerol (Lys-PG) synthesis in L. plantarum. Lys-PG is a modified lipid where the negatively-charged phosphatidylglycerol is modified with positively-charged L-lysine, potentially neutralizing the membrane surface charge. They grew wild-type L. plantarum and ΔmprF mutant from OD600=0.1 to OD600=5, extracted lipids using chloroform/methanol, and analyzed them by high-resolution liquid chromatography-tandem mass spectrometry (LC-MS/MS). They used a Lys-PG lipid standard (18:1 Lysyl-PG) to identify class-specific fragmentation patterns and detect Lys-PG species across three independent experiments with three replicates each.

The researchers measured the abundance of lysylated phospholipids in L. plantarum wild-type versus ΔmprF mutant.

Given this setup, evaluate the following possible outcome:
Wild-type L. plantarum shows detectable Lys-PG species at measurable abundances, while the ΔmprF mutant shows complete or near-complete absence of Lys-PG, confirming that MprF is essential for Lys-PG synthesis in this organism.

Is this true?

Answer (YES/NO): YES